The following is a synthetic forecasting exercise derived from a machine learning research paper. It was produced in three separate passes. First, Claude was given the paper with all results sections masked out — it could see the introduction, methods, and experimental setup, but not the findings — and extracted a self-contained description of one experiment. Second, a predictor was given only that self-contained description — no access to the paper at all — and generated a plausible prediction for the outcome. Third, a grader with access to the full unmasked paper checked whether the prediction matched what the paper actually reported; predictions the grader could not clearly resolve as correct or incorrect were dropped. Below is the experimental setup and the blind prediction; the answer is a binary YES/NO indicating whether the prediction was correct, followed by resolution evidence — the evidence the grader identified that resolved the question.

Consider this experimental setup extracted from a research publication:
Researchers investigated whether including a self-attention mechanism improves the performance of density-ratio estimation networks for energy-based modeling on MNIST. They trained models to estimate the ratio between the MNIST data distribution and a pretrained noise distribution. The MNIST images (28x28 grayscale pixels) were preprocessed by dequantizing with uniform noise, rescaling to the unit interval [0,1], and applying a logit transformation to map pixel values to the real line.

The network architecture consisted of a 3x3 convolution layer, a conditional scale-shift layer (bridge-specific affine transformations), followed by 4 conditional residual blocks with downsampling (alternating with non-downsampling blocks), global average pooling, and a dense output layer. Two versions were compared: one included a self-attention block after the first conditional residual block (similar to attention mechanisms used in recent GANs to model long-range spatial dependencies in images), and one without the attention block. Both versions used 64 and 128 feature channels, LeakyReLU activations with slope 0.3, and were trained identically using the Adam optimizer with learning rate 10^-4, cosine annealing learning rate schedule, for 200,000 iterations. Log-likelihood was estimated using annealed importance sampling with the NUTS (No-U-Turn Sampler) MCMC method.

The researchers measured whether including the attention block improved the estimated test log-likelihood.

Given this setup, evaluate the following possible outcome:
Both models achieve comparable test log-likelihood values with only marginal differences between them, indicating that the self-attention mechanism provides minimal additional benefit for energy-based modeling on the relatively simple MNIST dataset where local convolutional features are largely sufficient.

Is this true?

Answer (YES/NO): YES